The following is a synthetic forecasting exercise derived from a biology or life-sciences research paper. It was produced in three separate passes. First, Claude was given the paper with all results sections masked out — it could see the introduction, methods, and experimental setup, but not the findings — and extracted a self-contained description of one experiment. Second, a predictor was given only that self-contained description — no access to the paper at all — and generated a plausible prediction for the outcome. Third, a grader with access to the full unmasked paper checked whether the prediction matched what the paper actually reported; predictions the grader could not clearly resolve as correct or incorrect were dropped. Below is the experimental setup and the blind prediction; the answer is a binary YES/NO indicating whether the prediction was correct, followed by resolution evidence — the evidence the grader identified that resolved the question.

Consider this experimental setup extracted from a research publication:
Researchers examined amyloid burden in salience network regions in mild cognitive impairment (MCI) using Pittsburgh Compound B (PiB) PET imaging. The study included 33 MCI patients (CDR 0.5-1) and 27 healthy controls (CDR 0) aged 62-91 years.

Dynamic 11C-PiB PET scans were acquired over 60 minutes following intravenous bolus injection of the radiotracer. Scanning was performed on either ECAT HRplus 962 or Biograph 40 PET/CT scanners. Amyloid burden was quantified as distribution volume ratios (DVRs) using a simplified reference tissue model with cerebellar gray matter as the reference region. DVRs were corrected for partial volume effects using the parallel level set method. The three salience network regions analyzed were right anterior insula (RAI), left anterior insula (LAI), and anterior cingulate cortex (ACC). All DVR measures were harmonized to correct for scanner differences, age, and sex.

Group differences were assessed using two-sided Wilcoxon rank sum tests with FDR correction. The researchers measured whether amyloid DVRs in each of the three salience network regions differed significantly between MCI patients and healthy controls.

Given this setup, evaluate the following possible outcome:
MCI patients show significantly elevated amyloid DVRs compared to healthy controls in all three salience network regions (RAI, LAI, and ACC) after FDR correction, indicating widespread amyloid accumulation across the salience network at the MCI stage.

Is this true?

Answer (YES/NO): YES